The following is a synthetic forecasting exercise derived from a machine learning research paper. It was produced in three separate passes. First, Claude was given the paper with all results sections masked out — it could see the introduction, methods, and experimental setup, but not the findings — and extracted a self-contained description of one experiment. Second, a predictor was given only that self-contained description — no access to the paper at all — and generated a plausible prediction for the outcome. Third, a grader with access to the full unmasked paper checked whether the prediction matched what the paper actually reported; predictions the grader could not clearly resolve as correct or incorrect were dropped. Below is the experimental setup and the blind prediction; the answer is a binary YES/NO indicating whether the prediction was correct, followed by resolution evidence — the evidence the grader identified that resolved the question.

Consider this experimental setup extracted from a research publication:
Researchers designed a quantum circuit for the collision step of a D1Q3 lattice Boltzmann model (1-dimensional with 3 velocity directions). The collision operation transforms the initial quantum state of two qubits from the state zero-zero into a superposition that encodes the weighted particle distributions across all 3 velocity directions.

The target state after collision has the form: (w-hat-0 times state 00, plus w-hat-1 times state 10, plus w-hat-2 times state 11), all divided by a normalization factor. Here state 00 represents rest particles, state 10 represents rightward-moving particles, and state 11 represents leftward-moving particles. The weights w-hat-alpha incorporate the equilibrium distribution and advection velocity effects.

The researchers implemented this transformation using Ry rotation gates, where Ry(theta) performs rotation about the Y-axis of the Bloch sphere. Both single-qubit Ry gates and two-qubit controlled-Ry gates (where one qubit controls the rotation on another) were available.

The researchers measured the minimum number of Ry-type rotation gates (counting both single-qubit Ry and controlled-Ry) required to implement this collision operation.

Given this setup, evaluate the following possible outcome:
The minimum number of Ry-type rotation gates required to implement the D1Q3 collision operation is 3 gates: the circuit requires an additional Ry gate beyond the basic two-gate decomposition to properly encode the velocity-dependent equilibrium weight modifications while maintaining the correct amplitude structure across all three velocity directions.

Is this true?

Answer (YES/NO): NO